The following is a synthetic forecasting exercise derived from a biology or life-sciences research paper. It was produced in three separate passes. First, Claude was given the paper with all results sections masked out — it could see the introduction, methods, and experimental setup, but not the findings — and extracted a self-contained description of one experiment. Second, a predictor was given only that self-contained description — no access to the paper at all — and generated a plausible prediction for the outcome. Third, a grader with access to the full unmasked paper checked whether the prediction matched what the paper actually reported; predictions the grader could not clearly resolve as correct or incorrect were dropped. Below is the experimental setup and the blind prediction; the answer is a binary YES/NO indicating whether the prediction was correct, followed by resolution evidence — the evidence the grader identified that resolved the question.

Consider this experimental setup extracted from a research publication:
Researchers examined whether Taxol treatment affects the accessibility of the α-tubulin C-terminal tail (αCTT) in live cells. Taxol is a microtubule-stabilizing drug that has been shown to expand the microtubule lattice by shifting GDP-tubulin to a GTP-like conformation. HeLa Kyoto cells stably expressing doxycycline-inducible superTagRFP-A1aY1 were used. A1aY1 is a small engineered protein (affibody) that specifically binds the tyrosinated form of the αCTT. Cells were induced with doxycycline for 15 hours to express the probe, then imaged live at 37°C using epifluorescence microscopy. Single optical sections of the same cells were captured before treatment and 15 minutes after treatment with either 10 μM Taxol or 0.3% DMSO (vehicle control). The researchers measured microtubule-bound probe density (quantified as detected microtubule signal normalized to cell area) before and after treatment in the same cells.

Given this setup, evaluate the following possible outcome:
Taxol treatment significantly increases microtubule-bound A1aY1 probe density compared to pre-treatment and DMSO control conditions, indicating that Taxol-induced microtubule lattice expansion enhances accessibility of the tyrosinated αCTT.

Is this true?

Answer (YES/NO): YES